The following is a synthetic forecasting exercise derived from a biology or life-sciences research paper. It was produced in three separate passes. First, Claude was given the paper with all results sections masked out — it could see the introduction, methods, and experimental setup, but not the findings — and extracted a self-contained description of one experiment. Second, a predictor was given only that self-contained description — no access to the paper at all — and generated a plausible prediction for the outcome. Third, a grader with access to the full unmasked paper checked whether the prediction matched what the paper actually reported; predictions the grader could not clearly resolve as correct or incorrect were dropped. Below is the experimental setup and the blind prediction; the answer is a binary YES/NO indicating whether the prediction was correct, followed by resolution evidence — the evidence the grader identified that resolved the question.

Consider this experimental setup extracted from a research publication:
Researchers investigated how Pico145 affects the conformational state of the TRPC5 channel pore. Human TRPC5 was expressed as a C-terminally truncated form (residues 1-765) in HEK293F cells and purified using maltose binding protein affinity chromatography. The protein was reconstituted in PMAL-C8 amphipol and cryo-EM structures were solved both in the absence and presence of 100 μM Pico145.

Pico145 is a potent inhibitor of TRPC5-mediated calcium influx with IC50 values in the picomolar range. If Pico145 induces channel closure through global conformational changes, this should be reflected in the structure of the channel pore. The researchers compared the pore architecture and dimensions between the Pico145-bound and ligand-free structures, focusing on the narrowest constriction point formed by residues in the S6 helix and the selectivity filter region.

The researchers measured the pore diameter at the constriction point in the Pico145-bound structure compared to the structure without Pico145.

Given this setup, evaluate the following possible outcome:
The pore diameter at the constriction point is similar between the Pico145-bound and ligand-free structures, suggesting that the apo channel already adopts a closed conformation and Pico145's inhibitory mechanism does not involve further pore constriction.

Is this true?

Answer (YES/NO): YES